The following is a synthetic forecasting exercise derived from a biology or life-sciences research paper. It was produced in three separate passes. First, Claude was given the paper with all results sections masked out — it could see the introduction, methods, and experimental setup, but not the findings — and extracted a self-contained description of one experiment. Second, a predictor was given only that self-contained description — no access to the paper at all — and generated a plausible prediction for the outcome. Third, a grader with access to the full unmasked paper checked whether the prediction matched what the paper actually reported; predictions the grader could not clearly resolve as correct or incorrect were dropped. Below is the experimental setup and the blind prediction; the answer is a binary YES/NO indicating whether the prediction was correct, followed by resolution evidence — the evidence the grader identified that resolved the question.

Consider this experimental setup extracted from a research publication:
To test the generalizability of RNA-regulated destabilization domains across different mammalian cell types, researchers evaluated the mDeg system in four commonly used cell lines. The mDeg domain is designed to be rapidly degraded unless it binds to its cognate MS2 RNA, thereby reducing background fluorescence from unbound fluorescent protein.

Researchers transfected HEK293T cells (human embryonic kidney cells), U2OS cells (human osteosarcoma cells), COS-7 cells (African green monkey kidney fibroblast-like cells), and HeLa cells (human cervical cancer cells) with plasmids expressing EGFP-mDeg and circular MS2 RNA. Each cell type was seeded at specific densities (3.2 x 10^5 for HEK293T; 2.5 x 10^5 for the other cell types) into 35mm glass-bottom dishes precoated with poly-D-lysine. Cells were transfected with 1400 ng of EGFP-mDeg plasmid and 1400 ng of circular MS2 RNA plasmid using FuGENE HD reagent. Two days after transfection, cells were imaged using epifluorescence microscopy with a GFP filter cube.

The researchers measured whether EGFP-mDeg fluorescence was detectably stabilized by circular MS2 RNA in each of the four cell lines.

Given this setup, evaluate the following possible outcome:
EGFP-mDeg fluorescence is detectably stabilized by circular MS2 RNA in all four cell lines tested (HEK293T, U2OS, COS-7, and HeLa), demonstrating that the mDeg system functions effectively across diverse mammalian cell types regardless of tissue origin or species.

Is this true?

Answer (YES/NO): YES